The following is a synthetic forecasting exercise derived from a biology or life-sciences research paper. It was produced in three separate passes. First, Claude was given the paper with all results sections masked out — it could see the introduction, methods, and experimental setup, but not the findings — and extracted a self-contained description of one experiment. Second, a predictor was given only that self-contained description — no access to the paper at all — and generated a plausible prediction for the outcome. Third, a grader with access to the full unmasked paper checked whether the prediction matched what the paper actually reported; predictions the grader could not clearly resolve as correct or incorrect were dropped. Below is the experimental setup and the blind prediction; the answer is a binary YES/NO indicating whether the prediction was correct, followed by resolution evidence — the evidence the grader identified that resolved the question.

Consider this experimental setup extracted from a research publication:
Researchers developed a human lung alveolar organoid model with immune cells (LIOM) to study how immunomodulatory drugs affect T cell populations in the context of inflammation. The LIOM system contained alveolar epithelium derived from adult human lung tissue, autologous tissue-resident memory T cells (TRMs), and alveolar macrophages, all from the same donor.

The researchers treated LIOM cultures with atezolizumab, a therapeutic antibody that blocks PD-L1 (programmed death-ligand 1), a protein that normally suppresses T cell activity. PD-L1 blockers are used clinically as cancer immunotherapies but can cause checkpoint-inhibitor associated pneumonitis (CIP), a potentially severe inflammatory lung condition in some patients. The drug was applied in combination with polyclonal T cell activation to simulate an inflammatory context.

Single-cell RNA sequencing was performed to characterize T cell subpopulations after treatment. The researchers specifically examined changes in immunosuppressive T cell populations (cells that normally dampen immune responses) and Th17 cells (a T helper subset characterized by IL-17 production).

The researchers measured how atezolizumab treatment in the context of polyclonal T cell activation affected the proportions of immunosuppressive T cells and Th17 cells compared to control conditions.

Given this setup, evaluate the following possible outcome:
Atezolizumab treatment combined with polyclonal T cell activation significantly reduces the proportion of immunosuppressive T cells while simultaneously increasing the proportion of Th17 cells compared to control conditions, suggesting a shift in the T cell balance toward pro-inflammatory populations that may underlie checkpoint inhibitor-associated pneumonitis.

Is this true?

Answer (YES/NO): NO